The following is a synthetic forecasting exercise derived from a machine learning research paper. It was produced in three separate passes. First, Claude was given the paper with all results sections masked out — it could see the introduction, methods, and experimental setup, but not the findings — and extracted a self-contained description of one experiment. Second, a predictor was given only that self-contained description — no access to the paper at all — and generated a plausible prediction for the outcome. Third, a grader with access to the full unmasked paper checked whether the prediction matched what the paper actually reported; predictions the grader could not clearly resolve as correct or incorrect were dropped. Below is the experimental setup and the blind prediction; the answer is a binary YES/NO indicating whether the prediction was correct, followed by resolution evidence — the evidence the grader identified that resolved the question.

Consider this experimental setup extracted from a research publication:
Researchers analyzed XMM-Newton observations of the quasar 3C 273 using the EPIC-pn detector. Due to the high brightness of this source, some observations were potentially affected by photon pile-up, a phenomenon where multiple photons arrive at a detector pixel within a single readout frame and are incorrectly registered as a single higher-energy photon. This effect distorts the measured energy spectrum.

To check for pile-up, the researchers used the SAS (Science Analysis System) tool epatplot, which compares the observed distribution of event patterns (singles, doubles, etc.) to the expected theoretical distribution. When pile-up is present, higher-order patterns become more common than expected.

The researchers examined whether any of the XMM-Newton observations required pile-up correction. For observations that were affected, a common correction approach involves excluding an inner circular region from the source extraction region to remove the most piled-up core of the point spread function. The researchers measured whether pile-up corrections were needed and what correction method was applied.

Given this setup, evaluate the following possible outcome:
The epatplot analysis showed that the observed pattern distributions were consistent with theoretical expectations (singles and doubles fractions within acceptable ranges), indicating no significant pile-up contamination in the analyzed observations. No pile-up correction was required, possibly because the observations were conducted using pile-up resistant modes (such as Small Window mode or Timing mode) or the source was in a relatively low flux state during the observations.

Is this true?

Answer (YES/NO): NO